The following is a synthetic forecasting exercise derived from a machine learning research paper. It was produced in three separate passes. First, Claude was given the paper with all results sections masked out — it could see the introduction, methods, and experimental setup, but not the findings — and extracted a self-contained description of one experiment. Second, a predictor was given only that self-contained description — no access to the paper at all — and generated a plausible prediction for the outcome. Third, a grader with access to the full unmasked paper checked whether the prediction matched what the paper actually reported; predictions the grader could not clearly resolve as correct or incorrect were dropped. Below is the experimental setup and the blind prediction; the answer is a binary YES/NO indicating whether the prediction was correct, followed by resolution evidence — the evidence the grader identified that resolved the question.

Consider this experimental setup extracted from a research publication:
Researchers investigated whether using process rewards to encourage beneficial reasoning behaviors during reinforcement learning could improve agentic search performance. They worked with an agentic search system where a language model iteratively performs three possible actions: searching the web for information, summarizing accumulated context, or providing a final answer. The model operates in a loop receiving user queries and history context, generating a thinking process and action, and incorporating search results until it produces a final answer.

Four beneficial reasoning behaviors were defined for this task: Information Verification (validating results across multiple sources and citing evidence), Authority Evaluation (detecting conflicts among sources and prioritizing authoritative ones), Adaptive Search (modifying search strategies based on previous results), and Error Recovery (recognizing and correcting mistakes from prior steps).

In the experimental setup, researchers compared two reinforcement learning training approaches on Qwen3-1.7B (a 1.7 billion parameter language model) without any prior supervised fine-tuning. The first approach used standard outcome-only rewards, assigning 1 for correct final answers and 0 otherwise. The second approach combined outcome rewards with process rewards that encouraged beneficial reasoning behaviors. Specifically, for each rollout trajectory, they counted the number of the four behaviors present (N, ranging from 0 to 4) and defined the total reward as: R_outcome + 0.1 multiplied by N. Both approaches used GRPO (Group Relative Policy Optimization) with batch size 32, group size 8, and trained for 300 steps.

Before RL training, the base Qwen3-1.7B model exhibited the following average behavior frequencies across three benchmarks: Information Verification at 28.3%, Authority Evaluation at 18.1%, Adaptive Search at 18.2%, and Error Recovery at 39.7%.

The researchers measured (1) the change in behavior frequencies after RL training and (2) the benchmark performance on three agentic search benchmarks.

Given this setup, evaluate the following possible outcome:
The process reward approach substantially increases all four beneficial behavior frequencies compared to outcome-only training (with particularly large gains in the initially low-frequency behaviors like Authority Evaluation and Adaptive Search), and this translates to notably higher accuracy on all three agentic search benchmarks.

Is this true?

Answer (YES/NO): NO